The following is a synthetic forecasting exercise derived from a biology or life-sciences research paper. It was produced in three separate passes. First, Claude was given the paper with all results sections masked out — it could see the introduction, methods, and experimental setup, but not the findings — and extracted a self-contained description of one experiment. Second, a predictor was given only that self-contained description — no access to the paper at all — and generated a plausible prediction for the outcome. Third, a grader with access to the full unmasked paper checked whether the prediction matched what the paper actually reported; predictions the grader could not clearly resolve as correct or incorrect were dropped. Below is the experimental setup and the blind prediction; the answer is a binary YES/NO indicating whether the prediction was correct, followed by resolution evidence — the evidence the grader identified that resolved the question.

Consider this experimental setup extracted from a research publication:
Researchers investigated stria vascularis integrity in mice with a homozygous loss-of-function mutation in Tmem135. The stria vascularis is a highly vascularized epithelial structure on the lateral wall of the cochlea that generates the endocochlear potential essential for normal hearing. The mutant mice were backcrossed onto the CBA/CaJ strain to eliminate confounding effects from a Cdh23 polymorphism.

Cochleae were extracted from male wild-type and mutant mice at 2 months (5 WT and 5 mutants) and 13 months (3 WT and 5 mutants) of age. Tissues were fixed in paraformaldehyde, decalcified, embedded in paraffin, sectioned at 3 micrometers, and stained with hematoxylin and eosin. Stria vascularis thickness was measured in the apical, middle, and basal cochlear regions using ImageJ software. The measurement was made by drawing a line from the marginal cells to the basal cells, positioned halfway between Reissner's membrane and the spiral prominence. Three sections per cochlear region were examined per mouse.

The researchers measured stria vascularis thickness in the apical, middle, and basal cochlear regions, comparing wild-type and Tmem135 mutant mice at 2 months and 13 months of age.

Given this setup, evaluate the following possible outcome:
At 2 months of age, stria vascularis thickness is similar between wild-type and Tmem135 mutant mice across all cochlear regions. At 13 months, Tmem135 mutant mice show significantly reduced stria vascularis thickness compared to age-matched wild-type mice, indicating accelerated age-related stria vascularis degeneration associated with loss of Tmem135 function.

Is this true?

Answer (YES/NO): NO